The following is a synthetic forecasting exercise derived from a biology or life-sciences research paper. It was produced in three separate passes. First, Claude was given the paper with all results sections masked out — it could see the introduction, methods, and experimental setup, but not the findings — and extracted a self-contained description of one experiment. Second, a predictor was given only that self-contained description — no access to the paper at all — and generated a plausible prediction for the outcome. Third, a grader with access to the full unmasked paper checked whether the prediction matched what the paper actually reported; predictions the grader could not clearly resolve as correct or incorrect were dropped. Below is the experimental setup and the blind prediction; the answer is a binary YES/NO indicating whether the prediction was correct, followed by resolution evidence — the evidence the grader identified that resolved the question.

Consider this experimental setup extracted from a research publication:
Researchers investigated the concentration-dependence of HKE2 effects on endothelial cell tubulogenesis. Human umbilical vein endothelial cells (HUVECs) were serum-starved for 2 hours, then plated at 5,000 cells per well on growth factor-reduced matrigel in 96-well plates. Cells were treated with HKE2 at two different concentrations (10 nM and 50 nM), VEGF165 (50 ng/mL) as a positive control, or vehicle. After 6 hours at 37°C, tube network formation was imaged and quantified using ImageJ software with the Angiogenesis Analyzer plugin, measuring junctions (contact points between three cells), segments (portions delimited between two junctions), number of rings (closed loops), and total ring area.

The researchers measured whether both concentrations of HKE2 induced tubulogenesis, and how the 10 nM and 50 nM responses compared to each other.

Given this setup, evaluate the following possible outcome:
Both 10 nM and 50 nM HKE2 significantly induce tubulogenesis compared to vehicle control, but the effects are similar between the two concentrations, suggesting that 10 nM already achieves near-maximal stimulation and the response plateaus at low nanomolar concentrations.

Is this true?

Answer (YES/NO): NO